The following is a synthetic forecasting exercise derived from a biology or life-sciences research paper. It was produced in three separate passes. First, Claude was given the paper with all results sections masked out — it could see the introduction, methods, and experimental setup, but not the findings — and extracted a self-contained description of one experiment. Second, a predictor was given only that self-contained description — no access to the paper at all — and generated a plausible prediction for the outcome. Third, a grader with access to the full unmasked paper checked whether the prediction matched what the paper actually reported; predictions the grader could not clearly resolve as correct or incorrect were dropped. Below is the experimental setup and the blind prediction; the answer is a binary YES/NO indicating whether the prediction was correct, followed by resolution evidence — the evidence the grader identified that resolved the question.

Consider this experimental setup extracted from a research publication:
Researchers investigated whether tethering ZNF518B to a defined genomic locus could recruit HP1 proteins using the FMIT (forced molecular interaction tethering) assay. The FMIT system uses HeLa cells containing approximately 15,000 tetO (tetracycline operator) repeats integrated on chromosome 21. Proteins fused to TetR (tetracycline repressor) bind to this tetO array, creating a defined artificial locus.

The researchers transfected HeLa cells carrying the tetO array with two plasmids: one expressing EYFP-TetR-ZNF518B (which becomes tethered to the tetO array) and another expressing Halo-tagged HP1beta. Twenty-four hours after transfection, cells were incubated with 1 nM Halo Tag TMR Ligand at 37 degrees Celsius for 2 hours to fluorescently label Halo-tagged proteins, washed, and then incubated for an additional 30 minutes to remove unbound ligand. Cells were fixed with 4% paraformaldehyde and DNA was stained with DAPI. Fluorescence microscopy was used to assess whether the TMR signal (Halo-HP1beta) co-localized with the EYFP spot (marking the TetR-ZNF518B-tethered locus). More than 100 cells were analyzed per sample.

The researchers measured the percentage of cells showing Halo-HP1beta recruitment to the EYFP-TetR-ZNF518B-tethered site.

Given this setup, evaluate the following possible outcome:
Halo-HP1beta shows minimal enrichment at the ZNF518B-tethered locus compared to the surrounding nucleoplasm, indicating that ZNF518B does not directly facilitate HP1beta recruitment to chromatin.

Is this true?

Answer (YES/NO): NO